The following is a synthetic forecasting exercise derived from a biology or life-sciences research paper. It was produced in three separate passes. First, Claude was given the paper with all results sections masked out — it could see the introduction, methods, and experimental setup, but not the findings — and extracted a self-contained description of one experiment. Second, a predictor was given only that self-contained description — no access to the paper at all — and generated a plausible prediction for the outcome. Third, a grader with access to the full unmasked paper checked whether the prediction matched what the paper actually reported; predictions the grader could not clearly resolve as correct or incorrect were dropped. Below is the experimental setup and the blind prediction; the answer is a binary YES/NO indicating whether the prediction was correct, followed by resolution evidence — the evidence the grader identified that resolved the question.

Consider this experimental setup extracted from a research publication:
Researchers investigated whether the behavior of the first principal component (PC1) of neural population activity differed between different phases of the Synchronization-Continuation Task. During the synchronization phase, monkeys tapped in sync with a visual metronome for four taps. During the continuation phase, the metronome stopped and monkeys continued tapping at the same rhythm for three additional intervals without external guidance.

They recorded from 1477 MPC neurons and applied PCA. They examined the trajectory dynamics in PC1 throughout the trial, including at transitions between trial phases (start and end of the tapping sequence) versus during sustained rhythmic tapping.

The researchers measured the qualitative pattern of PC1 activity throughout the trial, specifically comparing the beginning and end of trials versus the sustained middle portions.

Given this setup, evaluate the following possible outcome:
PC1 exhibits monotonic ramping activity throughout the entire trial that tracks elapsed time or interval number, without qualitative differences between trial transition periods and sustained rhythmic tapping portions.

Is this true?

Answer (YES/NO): NO